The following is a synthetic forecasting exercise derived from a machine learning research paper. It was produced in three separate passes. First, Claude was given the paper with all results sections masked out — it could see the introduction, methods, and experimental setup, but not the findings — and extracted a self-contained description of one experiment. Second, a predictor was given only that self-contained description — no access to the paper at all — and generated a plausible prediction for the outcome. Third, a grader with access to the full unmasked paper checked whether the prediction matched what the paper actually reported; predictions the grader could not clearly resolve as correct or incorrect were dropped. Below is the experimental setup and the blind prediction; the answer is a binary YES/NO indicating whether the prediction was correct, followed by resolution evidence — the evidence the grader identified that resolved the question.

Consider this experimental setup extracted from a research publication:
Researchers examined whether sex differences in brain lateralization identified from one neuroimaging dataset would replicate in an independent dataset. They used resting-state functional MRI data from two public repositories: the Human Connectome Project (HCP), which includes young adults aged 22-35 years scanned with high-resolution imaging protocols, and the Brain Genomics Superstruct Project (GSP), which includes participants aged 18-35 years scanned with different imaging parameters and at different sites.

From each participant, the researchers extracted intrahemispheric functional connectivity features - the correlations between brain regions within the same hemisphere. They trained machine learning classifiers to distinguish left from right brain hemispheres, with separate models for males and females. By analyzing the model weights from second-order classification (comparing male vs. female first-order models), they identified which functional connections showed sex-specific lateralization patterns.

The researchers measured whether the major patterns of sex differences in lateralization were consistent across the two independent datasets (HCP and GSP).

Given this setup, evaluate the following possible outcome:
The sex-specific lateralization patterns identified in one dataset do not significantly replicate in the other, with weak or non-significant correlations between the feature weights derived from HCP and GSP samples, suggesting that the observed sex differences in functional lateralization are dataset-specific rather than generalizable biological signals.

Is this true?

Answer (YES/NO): NO